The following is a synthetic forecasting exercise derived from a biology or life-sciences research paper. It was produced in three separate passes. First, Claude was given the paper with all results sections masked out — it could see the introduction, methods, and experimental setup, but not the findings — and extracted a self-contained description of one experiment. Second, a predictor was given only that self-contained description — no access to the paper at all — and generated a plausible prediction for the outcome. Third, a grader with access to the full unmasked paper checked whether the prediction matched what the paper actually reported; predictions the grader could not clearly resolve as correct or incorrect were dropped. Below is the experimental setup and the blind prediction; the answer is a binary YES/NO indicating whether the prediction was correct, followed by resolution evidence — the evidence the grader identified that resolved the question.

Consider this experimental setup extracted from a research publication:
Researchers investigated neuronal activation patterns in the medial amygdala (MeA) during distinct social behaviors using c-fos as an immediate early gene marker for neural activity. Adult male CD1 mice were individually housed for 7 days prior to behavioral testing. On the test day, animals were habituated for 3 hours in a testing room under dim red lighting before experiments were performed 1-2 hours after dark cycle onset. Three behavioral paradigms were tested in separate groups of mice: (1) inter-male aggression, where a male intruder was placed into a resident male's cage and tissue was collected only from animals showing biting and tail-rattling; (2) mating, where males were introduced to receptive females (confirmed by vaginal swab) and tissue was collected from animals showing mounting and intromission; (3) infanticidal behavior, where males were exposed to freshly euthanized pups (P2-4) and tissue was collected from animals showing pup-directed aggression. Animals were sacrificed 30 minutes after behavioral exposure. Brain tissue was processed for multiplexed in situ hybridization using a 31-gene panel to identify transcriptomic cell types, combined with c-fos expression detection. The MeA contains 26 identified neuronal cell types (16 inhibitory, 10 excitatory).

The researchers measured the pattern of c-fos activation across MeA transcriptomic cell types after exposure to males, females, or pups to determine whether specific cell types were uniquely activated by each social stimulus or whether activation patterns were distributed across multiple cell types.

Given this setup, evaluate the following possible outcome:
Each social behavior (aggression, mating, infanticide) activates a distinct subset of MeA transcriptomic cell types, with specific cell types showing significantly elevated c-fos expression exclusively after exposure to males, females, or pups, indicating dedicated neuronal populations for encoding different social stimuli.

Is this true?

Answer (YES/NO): NO